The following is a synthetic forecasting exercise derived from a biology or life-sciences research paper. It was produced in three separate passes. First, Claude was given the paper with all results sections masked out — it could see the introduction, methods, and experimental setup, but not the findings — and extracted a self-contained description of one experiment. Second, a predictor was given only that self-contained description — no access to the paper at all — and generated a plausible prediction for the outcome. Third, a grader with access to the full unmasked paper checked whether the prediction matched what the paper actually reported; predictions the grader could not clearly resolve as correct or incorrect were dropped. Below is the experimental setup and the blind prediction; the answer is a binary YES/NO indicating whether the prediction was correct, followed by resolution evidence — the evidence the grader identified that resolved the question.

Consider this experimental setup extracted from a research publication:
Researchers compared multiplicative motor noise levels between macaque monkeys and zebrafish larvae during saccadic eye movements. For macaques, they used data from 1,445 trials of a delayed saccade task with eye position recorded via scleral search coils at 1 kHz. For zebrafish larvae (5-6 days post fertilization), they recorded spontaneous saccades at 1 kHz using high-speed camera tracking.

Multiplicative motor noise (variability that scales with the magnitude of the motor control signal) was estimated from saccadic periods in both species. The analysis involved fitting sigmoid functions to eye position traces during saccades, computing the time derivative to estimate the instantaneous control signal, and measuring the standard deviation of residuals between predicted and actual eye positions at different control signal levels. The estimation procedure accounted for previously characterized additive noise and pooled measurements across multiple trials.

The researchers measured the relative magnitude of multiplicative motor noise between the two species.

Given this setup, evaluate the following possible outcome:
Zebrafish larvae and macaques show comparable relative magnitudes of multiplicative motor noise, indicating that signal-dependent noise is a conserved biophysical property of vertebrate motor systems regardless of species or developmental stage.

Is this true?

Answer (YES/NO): NO